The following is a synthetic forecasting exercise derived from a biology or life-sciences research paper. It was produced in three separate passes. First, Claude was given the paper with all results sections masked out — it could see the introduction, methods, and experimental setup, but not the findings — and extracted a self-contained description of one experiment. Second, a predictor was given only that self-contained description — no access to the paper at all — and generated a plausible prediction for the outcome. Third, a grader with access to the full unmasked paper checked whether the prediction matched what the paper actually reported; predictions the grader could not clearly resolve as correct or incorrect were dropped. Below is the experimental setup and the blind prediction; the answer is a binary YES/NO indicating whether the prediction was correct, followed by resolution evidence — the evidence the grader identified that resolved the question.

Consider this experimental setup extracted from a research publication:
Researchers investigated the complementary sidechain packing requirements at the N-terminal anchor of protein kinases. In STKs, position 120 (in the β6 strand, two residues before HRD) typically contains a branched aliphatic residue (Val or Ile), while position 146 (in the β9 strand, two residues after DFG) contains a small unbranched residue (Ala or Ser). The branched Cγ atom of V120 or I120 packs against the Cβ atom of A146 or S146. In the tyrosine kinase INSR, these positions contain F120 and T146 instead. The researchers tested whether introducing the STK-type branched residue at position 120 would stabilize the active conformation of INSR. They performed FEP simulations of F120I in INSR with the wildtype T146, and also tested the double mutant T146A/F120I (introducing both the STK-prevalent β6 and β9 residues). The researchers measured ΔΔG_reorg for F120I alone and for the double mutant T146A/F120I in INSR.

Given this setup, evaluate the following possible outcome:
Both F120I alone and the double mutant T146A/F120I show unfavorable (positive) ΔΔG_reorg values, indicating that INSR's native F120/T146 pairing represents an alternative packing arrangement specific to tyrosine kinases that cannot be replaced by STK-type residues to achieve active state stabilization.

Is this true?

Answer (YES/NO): NO